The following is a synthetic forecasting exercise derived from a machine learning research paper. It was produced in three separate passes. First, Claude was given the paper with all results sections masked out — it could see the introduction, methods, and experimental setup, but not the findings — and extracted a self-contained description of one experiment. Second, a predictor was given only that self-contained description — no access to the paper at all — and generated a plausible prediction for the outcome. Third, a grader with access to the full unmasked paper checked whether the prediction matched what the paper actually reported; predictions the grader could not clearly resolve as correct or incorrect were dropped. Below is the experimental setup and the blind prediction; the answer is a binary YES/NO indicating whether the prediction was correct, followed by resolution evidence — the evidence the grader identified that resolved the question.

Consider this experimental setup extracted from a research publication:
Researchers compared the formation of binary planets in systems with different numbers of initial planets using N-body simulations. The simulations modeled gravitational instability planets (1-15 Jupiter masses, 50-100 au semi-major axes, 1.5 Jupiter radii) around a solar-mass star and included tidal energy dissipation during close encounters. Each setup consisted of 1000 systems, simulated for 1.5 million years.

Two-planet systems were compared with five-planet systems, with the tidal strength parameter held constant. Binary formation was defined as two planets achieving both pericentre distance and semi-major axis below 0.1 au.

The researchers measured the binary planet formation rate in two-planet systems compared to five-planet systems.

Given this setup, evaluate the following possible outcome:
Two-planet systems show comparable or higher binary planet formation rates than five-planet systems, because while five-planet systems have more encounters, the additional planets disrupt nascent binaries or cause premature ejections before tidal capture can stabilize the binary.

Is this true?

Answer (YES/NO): NO